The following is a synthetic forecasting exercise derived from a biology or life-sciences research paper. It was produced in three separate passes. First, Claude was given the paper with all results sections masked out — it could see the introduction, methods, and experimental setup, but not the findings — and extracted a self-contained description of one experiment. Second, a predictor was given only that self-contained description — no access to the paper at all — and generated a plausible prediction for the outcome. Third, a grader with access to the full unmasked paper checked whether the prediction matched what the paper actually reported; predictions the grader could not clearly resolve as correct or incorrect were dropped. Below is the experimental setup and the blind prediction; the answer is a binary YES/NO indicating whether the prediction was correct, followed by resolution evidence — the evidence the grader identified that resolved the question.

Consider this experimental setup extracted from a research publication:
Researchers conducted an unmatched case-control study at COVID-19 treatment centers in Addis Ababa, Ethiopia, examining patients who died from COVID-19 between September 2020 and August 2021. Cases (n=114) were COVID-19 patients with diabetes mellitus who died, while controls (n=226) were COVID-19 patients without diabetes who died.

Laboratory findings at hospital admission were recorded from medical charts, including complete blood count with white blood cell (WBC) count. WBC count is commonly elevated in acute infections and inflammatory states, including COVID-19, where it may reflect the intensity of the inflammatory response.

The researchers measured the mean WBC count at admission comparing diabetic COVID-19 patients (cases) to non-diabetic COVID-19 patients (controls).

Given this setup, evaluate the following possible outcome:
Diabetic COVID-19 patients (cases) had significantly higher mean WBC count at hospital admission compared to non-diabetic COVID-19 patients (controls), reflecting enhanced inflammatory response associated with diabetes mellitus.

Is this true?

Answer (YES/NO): NO